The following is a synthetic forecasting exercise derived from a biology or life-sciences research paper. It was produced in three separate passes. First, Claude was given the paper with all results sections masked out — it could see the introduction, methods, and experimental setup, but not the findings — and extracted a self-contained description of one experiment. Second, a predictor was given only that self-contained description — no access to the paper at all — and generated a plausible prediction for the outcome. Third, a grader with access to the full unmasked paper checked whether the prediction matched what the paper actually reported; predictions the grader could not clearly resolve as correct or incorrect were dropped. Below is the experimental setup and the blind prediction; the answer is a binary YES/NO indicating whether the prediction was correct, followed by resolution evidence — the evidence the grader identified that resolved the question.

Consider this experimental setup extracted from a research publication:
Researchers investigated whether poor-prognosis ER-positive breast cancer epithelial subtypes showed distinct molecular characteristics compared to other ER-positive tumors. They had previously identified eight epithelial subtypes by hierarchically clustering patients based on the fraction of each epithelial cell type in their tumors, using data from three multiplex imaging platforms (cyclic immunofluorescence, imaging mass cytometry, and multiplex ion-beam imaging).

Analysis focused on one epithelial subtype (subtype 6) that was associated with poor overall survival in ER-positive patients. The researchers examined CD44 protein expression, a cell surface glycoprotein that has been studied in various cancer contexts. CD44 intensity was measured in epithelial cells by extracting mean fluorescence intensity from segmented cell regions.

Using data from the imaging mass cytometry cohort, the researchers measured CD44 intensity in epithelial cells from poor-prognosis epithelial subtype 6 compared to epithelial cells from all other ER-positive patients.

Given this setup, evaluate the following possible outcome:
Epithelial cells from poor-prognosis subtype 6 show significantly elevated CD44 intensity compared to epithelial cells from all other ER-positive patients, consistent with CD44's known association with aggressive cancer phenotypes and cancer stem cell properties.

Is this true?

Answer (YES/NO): YES